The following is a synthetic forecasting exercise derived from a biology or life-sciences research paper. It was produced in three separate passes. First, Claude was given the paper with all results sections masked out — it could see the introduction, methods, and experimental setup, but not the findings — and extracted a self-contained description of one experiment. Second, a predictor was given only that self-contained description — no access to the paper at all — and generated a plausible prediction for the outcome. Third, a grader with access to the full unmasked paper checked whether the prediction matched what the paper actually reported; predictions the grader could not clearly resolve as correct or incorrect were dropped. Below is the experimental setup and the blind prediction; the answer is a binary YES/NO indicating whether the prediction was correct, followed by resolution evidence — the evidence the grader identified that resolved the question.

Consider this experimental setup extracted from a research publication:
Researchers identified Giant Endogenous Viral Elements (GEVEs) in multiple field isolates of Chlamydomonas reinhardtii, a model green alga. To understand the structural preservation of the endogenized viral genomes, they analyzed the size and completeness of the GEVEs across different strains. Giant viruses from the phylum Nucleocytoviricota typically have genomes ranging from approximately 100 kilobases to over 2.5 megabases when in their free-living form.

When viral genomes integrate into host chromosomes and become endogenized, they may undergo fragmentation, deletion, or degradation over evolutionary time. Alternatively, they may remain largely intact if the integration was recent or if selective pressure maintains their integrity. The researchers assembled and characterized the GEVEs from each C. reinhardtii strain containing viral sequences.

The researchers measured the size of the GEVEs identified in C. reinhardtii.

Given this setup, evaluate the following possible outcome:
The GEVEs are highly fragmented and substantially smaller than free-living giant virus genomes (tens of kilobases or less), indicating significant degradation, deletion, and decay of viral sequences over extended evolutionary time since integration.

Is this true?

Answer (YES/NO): NO